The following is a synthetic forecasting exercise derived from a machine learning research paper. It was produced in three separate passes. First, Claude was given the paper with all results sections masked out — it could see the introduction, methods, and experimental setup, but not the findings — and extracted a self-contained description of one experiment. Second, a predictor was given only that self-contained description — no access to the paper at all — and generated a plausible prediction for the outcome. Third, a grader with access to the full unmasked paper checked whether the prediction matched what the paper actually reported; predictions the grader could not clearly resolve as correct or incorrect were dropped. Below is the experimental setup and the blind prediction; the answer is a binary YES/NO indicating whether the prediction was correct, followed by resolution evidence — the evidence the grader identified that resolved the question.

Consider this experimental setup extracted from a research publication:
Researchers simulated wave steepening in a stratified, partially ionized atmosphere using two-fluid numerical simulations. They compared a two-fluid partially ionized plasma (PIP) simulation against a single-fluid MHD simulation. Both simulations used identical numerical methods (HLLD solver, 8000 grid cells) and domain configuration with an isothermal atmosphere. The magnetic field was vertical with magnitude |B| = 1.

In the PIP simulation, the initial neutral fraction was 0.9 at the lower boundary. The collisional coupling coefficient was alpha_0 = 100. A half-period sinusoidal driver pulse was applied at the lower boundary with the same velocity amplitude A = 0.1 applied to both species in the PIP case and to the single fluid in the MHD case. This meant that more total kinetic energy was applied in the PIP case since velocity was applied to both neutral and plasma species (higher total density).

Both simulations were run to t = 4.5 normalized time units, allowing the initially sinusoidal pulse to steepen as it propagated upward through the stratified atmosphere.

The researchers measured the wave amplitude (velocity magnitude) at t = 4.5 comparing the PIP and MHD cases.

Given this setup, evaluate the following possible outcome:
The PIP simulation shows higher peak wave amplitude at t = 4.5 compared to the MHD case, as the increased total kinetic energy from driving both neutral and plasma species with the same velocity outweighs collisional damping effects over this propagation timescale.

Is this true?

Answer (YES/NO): NO